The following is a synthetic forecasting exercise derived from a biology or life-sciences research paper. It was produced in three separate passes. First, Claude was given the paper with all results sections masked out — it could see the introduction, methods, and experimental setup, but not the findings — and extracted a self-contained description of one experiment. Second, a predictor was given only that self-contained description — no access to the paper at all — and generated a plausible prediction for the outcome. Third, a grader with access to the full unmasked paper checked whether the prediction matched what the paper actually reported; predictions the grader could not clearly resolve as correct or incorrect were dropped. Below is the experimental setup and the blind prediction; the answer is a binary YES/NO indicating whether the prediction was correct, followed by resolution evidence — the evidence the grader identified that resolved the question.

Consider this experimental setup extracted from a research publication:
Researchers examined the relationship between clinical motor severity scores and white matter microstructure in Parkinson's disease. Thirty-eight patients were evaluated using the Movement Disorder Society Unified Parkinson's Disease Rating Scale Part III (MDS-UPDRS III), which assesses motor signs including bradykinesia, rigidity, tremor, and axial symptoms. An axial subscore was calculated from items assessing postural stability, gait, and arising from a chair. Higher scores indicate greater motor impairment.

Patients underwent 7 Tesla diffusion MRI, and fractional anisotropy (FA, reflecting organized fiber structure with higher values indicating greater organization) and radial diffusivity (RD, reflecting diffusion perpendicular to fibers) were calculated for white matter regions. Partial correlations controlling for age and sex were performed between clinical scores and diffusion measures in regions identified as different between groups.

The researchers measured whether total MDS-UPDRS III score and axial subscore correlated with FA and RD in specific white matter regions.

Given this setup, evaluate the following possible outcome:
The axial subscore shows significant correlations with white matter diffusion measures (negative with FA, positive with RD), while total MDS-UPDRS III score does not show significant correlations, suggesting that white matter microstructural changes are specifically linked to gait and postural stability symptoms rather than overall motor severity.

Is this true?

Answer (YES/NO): NO